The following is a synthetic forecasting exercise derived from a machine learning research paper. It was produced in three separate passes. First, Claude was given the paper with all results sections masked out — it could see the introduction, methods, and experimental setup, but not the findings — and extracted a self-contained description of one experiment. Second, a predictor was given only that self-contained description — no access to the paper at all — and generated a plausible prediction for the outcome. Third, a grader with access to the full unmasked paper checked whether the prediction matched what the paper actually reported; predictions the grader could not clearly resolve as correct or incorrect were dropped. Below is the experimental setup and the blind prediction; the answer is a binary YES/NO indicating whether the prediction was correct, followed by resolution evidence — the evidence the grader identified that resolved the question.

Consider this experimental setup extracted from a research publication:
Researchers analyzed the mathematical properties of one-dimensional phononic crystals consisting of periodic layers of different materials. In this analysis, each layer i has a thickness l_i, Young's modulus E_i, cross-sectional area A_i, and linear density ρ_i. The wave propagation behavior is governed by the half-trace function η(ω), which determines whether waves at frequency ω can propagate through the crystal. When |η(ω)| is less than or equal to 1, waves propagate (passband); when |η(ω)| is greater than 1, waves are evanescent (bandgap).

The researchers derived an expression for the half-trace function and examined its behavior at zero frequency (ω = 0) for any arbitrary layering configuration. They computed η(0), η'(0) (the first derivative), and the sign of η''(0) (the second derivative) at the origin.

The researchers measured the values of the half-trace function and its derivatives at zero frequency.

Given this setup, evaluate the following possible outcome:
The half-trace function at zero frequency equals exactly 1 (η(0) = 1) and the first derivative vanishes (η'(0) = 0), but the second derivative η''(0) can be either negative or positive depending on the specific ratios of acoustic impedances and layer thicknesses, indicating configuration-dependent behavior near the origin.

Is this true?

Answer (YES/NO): NO